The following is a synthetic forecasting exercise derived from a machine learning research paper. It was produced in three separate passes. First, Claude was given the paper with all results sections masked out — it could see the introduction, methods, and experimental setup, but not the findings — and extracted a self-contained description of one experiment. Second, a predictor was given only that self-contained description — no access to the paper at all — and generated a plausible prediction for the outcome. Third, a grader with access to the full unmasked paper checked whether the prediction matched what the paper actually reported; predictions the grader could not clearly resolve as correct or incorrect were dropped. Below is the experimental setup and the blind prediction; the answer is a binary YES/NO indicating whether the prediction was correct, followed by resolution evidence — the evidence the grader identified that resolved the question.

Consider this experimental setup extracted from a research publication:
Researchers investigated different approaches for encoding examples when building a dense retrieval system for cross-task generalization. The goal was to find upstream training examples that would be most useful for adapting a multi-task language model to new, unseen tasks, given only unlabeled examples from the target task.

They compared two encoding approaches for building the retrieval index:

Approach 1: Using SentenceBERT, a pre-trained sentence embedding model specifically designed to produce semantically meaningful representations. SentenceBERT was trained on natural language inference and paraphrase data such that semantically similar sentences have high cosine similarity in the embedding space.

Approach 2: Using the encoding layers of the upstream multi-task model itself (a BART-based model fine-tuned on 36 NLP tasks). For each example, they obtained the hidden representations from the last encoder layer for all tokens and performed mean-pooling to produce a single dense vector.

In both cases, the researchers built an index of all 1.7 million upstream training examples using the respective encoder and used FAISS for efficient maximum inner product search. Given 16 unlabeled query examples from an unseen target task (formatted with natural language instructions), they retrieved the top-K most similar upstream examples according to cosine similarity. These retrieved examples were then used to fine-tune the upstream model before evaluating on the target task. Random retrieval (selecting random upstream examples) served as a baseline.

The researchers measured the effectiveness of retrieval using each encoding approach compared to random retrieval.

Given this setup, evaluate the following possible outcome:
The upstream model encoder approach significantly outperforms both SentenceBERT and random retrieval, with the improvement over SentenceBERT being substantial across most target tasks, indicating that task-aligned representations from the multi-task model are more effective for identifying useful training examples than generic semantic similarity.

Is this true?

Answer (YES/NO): YES